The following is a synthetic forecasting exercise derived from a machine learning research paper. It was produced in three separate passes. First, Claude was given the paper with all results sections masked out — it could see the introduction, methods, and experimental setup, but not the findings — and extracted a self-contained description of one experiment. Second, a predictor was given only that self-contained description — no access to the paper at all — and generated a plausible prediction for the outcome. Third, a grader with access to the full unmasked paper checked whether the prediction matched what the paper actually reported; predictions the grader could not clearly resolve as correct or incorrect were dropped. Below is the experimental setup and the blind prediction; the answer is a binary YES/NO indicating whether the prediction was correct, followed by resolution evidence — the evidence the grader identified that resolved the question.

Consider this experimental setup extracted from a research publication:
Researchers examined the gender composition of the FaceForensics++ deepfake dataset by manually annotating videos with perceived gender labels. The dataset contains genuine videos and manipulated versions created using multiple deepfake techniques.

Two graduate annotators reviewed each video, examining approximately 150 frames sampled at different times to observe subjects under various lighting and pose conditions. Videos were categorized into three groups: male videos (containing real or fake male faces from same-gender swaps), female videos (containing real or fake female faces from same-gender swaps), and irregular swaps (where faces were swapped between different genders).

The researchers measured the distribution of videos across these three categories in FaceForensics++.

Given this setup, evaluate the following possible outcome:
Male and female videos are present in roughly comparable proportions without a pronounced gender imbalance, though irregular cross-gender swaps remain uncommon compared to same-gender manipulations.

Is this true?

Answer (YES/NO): NO